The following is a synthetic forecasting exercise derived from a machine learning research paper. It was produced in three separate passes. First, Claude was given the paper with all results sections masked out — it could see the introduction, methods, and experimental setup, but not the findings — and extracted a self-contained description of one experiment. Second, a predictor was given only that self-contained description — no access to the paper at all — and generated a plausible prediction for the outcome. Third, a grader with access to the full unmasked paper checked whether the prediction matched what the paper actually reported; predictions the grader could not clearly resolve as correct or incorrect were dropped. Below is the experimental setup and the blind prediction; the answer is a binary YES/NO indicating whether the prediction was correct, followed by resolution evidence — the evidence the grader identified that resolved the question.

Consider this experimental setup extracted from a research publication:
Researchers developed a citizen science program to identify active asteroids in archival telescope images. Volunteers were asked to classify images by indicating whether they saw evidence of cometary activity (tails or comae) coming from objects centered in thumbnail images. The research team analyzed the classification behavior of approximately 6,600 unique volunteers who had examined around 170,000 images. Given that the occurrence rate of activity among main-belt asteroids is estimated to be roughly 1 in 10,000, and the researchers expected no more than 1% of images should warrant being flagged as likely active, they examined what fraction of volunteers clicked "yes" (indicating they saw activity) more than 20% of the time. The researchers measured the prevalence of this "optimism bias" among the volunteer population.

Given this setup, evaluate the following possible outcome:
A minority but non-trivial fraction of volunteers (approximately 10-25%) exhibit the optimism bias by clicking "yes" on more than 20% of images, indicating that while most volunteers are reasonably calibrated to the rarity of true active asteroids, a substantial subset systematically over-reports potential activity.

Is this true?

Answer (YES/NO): NO